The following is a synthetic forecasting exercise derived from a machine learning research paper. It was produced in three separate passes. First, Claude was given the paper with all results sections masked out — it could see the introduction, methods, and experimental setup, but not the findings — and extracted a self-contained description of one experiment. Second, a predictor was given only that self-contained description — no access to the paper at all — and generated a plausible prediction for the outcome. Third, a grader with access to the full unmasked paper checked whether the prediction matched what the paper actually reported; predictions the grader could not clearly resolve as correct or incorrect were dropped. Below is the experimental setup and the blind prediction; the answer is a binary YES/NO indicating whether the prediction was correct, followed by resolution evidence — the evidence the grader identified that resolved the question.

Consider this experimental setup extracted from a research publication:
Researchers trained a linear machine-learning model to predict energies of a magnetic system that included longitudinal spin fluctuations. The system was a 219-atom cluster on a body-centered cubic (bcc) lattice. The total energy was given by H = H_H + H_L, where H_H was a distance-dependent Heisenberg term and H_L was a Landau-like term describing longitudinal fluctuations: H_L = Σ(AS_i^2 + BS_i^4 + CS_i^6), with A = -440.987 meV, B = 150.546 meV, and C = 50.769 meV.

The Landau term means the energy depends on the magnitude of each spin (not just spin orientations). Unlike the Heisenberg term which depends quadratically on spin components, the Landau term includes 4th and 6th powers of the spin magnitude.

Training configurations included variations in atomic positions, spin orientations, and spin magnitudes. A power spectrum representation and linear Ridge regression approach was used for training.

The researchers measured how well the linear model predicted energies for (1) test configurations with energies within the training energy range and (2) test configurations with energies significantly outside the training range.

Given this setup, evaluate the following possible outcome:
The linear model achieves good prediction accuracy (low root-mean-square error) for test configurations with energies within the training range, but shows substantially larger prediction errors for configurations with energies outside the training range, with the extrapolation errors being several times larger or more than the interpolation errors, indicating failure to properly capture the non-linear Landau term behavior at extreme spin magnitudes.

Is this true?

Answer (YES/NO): YES